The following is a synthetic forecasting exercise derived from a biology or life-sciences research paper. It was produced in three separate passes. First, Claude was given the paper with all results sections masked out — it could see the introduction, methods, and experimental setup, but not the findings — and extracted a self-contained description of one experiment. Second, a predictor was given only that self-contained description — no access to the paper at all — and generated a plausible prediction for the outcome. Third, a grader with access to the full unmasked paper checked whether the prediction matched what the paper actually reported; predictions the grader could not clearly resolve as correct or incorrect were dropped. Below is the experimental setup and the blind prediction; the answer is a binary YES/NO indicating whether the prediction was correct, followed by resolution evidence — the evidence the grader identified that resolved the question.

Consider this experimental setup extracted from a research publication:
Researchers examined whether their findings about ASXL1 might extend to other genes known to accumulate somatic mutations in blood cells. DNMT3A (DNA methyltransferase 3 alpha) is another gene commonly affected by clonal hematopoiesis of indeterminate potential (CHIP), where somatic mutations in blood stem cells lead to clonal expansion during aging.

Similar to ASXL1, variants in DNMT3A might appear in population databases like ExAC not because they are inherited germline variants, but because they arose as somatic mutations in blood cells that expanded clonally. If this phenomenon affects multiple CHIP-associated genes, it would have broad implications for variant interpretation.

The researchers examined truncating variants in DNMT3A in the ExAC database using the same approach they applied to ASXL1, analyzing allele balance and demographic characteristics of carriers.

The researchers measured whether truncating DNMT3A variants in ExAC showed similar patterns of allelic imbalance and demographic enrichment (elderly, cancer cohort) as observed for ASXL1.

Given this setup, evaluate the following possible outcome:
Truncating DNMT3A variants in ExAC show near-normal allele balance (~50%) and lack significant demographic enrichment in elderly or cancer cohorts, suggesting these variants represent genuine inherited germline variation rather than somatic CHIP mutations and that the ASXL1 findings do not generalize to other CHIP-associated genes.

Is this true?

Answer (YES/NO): NO